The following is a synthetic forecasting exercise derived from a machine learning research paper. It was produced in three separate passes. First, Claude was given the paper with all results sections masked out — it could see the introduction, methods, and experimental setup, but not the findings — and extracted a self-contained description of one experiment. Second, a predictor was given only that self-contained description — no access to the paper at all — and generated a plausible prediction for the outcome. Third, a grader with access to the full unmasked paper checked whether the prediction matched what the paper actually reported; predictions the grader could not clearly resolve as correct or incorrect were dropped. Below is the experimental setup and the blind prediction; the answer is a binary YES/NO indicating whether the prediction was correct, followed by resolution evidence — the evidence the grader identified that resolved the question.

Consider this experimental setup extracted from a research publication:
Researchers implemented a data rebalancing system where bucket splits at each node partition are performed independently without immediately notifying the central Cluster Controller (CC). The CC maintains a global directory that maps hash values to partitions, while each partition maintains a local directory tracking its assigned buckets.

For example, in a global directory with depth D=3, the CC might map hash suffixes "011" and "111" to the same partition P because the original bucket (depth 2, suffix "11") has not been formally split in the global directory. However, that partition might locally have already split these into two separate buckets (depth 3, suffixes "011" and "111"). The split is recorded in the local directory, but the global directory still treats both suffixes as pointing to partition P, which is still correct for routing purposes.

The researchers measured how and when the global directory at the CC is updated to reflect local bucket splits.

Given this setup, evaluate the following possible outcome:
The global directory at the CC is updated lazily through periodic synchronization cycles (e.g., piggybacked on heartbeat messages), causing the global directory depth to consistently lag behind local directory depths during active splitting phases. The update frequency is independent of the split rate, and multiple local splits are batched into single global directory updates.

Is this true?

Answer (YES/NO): NO